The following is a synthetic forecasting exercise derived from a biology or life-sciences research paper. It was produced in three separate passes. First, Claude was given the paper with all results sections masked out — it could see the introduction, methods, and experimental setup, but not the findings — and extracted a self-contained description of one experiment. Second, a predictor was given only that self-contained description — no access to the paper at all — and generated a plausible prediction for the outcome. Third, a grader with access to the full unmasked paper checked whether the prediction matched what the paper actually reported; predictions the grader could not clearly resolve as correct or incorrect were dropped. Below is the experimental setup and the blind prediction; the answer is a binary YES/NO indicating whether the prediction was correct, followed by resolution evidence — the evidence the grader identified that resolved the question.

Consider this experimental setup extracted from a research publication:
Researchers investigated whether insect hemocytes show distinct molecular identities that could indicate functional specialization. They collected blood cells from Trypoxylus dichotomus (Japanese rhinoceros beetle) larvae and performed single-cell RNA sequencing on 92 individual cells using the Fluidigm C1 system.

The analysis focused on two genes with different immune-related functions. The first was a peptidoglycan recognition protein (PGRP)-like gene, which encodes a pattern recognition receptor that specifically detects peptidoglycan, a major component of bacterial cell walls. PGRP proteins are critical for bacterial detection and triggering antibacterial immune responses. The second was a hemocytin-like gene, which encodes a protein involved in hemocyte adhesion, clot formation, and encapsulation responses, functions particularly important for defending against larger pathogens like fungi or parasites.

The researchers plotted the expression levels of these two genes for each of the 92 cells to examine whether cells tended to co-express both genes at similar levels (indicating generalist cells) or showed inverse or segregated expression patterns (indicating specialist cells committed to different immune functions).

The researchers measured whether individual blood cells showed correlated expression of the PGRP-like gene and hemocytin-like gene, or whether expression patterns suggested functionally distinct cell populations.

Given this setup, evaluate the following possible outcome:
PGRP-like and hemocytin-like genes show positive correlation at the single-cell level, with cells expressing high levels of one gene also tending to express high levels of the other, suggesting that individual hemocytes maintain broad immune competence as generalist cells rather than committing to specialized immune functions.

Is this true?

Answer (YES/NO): NO